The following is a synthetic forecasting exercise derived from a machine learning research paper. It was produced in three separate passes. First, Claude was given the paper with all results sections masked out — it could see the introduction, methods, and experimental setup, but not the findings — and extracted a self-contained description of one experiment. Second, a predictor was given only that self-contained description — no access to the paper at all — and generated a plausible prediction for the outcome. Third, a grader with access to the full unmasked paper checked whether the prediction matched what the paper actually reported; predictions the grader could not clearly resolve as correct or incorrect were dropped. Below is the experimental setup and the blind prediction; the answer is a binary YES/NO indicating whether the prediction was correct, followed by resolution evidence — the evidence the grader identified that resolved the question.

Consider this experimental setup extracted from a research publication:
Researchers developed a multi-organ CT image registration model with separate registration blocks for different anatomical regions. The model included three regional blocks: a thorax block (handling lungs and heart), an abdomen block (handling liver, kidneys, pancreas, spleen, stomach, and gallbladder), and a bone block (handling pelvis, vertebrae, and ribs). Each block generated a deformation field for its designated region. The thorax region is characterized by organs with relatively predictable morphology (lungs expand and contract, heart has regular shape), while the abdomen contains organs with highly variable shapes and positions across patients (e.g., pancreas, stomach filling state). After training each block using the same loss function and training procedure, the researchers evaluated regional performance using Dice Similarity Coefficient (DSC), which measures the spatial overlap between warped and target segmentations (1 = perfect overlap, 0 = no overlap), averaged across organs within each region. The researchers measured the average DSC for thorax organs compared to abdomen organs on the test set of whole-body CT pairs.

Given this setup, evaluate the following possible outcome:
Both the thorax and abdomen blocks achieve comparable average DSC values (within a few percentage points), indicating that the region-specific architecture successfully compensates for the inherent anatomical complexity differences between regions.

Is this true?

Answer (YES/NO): NO